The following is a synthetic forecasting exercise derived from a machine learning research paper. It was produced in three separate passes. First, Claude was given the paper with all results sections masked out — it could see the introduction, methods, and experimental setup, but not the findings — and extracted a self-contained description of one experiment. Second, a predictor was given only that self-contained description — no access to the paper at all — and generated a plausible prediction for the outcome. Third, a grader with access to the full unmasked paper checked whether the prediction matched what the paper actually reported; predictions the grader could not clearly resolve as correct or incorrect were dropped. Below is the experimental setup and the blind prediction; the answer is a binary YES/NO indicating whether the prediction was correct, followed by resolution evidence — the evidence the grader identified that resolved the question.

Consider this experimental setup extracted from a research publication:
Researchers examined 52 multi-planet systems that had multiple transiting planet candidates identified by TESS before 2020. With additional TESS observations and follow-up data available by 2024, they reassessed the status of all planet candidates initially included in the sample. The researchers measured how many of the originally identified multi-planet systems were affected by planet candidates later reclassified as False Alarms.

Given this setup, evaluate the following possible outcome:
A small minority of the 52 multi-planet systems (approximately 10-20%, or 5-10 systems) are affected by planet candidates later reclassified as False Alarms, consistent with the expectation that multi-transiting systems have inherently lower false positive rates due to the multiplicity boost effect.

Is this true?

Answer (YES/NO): NO